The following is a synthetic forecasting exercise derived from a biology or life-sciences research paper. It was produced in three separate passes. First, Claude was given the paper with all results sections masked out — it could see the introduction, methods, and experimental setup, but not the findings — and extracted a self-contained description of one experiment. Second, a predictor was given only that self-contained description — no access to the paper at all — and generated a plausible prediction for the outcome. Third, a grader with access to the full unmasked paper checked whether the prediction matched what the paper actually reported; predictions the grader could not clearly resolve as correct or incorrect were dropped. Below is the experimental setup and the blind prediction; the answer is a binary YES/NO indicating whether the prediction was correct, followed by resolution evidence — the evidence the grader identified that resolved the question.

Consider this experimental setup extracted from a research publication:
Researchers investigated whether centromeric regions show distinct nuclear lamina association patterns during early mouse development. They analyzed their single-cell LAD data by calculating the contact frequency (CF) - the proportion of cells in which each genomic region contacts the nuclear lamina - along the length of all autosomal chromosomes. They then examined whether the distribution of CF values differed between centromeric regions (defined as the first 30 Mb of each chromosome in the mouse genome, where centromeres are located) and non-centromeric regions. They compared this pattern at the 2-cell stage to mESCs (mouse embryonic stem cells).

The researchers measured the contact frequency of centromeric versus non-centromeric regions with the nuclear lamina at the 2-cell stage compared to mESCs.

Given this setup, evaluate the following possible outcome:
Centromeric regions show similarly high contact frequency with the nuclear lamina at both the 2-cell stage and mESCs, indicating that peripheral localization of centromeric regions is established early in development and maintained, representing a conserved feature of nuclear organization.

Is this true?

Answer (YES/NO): NO